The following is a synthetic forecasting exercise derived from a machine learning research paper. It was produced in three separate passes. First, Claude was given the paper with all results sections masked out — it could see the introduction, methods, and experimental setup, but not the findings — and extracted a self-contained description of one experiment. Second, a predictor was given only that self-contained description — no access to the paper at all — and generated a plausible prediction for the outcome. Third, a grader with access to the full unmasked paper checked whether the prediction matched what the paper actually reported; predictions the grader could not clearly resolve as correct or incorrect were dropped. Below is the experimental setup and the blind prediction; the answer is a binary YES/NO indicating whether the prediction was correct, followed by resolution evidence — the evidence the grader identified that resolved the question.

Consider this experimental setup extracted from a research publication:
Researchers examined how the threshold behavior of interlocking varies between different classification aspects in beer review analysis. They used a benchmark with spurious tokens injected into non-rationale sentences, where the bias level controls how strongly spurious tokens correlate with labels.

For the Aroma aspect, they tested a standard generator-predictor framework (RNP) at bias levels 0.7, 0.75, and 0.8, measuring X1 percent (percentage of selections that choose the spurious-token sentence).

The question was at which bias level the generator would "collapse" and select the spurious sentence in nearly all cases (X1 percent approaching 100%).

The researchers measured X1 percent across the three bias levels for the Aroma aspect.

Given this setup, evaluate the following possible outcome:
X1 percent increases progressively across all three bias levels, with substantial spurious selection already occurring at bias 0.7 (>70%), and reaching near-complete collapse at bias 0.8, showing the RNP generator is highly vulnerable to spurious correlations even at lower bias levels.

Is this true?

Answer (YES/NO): NO